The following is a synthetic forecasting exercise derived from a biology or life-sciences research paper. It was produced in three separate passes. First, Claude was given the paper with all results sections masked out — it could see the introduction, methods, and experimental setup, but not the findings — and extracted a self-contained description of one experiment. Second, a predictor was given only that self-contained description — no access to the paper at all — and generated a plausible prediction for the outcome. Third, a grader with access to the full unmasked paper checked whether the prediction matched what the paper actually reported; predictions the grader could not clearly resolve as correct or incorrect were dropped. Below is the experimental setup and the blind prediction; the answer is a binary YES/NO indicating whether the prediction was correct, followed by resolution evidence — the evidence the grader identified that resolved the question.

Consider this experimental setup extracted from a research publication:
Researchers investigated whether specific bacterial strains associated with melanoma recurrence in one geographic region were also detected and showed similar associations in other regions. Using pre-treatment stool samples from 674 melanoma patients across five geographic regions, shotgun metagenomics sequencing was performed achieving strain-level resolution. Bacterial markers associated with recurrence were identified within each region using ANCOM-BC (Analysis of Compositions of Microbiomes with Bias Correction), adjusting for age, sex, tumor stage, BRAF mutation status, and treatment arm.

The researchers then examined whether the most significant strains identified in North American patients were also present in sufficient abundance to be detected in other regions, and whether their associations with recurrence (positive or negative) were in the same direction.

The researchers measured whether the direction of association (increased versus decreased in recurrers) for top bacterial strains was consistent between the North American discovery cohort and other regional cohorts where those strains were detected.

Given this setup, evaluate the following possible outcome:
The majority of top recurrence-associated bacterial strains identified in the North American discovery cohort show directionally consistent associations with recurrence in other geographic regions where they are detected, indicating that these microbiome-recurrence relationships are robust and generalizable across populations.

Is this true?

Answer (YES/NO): NO